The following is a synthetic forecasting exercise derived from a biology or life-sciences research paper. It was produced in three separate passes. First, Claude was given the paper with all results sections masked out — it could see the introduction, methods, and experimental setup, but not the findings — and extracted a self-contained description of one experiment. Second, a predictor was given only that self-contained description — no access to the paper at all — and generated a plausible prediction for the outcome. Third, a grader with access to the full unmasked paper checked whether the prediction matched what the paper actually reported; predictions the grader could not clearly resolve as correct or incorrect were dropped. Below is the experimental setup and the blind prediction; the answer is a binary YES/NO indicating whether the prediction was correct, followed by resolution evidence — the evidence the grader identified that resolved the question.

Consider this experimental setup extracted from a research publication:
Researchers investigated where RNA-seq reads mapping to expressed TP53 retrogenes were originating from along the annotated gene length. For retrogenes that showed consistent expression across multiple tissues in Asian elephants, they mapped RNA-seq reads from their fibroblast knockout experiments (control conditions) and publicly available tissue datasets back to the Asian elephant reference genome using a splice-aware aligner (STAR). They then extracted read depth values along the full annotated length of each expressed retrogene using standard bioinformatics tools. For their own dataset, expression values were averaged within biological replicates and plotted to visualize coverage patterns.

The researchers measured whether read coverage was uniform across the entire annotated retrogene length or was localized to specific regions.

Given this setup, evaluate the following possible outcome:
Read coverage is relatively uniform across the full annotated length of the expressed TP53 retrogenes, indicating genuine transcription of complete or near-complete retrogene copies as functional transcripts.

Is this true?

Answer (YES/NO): NO